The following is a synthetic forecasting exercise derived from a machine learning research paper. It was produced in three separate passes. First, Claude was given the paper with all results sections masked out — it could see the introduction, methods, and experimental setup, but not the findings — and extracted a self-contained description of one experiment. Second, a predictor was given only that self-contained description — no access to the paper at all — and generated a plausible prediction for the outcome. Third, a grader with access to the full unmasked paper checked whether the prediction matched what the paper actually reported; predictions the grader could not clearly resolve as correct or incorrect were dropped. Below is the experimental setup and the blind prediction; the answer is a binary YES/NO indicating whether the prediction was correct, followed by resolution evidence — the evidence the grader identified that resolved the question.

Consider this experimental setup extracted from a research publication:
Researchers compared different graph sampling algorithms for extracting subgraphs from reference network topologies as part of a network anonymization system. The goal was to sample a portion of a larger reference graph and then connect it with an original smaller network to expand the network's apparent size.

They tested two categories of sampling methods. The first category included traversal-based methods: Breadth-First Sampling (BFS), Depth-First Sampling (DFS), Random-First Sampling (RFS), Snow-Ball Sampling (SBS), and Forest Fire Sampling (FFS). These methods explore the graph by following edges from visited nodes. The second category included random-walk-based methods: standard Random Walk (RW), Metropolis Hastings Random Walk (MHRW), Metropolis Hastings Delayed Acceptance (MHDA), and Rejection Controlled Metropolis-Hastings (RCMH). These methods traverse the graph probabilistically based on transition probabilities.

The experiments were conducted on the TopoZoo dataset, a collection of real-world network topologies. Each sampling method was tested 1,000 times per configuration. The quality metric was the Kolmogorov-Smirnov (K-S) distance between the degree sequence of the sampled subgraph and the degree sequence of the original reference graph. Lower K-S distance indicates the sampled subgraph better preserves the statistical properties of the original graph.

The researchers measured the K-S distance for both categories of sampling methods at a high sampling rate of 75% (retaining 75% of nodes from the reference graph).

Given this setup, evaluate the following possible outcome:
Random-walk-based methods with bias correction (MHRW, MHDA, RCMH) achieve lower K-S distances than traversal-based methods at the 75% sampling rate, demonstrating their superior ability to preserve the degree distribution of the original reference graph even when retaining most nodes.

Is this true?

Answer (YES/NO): NO